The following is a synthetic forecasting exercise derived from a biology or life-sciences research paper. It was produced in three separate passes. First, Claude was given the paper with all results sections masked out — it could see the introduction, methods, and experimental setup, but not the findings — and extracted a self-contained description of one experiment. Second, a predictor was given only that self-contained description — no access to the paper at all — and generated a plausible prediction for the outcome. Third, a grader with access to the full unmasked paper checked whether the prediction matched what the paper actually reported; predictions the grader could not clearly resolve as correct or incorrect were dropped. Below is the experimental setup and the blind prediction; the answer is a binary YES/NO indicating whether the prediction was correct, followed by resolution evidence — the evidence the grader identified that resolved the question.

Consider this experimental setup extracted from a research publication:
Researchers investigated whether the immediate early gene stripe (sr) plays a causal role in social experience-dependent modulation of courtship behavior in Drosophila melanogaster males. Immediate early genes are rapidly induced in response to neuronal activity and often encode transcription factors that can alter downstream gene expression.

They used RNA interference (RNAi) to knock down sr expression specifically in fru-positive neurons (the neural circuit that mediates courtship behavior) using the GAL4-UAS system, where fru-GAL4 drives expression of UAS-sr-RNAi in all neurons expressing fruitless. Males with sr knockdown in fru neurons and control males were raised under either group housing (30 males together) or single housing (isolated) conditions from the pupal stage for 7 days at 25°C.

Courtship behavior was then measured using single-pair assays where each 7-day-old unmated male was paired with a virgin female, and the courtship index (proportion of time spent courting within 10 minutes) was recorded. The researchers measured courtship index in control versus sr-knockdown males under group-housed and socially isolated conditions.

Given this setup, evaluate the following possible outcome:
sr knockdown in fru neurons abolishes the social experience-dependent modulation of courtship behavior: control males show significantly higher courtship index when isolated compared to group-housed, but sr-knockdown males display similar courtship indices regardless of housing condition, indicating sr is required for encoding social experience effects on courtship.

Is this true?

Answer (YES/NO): YES